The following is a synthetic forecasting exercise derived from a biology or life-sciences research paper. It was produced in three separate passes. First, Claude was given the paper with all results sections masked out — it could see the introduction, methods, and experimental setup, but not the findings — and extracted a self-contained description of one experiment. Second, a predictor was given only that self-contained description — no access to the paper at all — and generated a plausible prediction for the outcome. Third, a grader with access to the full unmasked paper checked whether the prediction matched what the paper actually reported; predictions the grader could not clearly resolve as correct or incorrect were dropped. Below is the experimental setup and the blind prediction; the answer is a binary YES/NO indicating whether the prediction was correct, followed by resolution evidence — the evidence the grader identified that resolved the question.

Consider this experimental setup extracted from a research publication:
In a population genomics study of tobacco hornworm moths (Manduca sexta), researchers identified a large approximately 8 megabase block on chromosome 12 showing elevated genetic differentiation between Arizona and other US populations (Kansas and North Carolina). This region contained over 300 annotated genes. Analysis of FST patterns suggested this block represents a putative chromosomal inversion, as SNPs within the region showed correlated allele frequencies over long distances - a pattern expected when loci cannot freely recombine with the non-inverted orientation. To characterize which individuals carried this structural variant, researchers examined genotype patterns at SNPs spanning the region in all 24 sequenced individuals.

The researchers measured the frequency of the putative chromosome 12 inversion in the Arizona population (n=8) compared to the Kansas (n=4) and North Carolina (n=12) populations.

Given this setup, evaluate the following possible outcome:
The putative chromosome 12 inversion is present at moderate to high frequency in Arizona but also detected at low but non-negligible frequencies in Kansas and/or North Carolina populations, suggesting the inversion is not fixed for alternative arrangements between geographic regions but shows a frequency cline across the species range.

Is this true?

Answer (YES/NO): NO